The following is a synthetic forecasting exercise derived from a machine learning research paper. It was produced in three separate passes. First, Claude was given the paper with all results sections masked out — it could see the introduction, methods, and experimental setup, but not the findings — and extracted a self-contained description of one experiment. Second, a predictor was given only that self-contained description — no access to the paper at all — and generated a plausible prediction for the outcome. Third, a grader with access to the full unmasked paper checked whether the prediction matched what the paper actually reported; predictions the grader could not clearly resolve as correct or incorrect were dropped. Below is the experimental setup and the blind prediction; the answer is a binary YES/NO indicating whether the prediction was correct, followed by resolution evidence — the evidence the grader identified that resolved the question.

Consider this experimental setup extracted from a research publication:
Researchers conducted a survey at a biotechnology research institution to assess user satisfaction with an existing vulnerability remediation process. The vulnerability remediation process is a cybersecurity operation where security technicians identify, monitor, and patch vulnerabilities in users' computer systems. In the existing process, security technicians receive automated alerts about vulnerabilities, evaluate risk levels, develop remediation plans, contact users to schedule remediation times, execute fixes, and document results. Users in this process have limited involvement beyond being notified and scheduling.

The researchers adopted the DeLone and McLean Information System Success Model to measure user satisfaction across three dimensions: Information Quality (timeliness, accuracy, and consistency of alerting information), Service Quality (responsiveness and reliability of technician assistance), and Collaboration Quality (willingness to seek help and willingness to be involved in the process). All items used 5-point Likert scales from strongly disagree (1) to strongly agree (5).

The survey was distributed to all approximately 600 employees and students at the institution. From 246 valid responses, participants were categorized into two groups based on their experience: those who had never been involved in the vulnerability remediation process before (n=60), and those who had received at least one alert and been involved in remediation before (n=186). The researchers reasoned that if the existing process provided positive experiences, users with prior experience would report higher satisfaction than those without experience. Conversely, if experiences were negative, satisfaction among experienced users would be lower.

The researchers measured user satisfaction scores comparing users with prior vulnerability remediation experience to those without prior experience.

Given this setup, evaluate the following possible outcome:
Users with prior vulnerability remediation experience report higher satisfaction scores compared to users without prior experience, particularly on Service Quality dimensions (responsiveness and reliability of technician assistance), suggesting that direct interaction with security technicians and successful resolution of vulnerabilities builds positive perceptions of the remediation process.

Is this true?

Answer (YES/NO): NO